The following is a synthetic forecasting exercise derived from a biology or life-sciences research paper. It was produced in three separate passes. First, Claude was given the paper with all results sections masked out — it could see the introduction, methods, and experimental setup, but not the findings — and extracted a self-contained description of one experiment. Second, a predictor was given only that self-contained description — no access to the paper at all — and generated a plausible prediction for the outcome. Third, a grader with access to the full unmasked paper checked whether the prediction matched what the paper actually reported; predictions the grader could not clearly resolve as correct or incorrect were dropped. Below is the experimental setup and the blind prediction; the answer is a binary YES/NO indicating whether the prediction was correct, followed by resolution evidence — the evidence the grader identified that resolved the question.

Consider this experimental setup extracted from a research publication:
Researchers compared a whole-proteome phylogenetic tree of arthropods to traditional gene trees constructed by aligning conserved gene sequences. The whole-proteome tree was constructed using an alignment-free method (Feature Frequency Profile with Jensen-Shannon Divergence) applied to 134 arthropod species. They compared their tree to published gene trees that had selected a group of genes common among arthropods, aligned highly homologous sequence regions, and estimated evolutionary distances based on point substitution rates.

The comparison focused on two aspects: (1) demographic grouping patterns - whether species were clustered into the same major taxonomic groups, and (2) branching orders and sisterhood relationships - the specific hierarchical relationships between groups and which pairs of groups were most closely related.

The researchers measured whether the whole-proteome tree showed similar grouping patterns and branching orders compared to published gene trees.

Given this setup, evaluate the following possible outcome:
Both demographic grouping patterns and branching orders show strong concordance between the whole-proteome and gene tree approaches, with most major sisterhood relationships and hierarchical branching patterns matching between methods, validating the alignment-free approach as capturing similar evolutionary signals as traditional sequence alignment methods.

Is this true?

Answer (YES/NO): NO